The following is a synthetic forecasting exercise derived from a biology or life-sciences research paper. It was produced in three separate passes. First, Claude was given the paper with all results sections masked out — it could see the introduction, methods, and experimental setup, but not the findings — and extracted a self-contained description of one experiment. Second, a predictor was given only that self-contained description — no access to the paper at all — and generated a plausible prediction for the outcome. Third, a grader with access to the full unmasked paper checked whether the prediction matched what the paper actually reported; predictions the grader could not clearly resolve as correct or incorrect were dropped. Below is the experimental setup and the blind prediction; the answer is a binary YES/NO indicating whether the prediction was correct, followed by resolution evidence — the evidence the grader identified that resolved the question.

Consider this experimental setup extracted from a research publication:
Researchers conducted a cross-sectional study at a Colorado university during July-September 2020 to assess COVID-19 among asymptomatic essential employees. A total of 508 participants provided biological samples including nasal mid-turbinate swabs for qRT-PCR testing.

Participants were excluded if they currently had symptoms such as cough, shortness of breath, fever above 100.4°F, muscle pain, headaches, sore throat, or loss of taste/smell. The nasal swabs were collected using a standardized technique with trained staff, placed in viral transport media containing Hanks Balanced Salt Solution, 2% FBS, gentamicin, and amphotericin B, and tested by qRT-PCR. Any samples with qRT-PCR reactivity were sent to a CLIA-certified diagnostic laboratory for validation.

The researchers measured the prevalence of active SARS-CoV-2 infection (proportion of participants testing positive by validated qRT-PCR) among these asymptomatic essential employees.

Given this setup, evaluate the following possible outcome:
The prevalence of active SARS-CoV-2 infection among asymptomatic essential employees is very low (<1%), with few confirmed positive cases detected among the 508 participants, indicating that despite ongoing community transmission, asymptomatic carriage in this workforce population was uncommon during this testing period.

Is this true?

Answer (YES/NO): NO